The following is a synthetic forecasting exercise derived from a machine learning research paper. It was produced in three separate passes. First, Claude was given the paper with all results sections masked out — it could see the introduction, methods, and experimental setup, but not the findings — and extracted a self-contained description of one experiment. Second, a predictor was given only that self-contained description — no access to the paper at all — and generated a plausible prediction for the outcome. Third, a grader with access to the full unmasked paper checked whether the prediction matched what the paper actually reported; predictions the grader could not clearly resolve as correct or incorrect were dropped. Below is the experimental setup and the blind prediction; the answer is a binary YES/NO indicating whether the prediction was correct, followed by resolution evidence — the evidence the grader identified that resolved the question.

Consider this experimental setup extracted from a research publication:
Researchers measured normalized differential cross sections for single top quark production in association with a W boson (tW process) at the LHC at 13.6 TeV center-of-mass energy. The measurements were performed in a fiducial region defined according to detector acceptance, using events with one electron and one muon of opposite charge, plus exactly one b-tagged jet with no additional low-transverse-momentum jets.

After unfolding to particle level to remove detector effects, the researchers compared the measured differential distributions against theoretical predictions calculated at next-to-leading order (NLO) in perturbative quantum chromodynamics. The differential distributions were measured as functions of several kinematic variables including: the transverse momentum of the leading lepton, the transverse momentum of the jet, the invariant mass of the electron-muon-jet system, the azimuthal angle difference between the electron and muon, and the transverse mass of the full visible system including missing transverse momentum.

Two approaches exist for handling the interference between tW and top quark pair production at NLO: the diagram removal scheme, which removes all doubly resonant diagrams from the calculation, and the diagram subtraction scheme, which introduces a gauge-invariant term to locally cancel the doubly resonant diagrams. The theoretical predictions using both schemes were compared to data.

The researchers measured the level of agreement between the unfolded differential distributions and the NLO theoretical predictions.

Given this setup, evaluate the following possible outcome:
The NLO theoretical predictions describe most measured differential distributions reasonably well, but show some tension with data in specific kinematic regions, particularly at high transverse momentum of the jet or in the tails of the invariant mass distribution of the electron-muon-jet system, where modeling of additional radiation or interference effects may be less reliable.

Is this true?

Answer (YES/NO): NO